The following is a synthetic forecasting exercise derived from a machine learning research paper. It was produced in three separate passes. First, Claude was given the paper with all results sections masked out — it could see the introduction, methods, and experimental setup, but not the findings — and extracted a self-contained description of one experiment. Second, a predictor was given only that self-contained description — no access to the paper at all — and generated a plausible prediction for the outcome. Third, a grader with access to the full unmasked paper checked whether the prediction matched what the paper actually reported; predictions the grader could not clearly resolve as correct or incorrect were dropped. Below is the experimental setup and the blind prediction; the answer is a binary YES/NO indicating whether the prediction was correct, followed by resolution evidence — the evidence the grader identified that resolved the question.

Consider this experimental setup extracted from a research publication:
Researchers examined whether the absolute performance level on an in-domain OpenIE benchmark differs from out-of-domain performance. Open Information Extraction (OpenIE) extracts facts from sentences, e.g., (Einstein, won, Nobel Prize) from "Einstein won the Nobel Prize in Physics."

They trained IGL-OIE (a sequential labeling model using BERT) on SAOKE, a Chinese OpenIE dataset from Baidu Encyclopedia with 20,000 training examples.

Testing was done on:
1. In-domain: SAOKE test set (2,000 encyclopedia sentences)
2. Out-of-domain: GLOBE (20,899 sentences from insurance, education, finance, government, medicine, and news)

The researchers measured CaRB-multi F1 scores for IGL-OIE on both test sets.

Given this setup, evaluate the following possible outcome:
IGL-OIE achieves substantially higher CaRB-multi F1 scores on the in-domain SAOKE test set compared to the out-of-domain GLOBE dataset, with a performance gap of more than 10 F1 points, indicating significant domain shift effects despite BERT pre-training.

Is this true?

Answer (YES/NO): YES